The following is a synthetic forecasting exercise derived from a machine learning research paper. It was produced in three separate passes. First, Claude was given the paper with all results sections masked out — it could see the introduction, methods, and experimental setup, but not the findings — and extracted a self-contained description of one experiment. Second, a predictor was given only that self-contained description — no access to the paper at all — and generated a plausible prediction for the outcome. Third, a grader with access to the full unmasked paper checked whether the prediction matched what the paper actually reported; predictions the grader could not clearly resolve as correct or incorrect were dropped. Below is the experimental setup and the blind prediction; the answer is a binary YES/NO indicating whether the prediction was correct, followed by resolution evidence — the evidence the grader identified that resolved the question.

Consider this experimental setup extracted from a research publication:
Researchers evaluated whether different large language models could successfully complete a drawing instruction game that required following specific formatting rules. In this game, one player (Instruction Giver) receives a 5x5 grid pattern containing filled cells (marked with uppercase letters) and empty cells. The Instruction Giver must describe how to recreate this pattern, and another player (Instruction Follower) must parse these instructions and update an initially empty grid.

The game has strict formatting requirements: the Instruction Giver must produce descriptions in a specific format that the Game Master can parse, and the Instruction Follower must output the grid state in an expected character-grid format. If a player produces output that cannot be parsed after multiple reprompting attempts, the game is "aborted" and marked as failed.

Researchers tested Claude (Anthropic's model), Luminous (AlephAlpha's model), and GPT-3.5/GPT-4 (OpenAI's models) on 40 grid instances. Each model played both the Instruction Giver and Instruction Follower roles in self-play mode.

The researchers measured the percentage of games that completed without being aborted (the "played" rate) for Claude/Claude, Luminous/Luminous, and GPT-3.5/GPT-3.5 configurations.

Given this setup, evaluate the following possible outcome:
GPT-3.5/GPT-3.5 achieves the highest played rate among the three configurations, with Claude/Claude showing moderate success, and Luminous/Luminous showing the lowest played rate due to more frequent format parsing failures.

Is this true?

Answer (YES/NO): NO